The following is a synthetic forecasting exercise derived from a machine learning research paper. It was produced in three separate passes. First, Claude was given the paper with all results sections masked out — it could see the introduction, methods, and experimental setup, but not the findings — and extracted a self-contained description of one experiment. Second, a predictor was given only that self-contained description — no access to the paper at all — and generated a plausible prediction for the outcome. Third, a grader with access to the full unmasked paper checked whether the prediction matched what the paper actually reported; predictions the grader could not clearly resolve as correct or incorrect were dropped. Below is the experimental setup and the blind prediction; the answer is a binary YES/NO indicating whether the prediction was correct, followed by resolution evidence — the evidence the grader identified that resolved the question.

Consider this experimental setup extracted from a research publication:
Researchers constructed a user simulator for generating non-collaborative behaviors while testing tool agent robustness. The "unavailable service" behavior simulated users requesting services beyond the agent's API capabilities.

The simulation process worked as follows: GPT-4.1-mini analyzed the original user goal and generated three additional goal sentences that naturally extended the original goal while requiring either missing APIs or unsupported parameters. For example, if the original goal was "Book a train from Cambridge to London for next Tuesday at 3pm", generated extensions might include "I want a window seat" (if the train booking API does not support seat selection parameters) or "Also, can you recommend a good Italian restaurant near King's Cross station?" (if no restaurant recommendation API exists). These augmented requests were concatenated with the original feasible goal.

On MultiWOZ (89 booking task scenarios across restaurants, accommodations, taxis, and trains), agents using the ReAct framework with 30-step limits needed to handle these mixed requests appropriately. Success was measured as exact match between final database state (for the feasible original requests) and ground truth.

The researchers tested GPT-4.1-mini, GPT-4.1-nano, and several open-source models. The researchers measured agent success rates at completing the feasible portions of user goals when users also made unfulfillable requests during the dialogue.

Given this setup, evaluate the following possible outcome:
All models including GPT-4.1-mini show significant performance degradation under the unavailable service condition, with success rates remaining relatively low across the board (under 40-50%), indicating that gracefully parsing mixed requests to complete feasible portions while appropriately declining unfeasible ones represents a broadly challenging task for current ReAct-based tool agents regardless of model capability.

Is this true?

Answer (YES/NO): NO